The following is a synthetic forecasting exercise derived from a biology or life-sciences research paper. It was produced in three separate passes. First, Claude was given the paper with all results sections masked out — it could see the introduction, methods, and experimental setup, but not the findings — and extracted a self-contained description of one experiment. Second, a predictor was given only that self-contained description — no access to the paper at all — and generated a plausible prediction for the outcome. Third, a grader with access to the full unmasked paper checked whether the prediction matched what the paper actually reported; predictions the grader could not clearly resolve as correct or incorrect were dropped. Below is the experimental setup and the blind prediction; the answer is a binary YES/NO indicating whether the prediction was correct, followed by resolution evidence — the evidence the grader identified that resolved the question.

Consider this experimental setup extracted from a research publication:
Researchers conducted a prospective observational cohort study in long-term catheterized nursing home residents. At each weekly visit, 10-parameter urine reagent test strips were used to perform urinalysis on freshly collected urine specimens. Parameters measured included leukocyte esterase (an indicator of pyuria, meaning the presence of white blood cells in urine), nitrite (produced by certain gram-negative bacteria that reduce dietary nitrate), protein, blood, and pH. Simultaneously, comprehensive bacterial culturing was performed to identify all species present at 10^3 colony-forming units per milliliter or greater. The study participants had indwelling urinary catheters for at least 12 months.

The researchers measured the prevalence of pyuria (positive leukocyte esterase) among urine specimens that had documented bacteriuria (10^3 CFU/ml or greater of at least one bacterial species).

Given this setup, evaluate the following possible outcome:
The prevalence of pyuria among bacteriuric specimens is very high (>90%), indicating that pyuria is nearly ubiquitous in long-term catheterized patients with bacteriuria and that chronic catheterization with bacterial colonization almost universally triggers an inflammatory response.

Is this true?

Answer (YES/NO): NO